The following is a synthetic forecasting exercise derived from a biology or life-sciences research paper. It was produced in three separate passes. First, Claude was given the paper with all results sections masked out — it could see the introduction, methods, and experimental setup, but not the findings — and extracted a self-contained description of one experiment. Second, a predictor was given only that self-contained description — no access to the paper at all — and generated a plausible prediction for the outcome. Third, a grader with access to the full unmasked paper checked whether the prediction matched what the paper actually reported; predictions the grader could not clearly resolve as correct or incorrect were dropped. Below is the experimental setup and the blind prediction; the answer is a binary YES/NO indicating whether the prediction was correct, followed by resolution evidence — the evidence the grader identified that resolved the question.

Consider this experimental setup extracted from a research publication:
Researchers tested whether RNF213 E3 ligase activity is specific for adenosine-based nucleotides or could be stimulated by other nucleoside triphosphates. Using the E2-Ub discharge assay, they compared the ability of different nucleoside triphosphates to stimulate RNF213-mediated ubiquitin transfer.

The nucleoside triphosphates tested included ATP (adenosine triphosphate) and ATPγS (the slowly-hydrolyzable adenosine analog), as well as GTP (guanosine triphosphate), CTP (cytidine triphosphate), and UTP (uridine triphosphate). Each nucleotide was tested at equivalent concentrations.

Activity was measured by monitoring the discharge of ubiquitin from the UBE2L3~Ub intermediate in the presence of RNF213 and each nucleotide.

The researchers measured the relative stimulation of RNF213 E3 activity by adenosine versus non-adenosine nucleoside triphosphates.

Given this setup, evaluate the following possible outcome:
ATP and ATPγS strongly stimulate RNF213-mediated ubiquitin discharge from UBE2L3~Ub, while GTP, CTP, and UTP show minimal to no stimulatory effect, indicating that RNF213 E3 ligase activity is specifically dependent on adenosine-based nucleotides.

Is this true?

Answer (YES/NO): YES